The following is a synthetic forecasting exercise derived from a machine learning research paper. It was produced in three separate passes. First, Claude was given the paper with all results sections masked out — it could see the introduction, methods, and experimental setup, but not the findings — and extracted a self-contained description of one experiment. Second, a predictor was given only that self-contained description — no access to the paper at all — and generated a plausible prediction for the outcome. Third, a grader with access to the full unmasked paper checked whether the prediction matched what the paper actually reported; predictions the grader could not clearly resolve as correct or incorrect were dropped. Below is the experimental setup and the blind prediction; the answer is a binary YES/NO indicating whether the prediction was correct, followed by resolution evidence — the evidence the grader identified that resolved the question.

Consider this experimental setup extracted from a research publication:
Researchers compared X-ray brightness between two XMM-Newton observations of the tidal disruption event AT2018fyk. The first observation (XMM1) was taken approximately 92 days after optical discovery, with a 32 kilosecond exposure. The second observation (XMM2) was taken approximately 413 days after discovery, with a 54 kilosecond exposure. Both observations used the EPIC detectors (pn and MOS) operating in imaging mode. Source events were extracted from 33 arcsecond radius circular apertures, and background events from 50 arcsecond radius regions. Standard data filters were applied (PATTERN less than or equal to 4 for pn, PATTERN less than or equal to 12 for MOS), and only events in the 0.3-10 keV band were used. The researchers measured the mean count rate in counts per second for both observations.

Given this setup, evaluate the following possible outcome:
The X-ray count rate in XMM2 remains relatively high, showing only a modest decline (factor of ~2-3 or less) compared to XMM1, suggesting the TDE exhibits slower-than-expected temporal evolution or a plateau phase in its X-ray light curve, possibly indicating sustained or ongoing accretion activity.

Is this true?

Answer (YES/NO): NO